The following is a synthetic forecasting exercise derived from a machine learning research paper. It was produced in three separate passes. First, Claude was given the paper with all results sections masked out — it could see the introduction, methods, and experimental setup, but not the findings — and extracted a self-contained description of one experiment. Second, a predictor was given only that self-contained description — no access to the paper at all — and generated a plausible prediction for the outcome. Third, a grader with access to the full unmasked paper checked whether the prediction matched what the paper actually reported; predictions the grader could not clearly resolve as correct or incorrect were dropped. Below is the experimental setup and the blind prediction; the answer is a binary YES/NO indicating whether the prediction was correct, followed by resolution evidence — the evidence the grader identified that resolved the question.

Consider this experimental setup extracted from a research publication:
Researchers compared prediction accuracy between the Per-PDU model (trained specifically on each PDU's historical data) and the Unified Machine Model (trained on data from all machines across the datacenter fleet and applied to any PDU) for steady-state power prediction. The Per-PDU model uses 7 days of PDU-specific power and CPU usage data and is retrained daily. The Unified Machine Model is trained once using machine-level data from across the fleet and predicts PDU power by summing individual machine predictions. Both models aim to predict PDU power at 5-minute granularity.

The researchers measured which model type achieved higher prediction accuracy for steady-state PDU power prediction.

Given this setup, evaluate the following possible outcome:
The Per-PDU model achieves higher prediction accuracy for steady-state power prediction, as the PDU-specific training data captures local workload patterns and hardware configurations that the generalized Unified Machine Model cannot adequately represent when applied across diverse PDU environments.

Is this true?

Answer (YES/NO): NO